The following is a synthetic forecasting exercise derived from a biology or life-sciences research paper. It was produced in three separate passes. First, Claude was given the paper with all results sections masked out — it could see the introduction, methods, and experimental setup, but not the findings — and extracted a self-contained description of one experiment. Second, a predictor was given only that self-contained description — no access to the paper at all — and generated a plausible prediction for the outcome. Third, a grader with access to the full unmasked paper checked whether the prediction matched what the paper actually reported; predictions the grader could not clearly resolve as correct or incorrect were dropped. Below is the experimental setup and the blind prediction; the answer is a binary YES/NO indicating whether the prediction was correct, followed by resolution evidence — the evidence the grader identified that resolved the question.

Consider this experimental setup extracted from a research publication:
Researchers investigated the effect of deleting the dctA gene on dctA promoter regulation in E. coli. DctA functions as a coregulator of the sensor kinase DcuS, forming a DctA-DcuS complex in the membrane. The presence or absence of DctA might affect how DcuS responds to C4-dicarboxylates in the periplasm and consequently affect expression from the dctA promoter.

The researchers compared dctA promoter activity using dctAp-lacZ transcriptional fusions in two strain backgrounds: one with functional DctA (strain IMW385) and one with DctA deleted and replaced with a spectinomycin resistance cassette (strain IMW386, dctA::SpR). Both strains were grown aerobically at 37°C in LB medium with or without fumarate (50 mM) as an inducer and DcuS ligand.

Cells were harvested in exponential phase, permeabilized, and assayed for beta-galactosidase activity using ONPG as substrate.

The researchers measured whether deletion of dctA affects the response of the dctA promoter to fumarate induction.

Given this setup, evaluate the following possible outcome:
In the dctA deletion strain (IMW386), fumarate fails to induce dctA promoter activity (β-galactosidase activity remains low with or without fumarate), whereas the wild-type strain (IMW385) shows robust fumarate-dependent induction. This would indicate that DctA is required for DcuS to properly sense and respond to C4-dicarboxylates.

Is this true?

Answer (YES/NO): NO